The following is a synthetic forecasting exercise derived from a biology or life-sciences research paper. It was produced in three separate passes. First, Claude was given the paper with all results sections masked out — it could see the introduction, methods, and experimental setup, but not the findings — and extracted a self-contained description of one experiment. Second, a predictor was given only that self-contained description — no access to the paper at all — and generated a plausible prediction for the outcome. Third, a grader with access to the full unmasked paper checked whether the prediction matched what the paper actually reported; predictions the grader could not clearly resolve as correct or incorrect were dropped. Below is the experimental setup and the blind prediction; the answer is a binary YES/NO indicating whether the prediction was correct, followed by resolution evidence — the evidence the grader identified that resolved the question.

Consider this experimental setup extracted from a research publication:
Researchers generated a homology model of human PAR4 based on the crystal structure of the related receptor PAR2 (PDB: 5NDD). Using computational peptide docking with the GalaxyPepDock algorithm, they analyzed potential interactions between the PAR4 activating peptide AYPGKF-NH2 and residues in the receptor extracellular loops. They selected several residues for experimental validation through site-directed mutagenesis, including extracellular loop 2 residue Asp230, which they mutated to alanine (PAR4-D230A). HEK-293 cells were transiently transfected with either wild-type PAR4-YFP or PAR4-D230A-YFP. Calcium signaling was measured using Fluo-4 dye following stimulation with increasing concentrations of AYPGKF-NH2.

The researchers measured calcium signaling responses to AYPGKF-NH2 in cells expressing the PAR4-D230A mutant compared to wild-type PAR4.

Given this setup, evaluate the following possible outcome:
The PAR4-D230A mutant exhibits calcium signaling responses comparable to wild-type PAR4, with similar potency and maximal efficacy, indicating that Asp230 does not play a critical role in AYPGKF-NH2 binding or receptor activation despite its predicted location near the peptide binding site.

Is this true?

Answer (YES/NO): NO